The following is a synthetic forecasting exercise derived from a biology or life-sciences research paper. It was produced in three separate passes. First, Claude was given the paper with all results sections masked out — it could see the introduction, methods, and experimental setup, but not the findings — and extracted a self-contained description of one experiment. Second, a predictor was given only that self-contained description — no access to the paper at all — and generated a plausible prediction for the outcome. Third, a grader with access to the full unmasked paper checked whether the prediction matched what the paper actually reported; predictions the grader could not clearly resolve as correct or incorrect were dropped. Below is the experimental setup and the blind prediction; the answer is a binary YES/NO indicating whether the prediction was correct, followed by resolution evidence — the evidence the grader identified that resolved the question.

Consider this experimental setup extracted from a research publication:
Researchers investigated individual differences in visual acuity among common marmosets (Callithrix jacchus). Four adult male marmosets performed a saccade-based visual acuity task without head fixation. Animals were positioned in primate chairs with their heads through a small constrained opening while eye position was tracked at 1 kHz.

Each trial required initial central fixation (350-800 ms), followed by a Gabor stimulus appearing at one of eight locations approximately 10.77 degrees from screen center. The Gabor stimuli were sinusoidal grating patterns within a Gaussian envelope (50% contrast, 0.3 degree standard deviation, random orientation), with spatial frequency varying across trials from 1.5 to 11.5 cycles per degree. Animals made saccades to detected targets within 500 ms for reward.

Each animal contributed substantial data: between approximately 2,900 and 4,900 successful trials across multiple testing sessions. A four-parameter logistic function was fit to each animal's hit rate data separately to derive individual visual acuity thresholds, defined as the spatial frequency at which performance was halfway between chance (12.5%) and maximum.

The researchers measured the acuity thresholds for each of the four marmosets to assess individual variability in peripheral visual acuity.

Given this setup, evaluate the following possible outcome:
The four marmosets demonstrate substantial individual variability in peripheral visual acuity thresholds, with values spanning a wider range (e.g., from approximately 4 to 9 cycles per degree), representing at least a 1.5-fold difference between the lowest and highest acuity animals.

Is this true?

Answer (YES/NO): NO